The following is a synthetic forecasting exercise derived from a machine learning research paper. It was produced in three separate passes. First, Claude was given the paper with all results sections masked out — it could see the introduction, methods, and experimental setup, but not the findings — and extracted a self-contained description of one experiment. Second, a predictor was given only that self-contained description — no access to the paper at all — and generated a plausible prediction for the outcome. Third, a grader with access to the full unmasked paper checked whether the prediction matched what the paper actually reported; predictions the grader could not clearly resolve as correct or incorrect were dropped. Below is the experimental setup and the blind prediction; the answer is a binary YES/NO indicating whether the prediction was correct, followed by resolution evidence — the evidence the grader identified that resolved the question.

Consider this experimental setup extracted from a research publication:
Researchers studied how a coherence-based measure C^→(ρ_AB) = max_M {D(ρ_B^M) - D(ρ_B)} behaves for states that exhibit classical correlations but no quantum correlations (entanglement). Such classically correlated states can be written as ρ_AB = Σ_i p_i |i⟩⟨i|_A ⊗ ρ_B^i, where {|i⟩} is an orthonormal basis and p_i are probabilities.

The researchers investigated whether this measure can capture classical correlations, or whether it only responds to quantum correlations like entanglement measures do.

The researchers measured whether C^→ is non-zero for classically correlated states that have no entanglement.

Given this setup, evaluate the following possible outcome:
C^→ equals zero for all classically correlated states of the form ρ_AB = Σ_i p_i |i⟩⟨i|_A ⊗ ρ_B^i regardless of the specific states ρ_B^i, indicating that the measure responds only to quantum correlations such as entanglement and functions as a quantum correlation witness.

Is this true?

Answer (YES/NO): NO